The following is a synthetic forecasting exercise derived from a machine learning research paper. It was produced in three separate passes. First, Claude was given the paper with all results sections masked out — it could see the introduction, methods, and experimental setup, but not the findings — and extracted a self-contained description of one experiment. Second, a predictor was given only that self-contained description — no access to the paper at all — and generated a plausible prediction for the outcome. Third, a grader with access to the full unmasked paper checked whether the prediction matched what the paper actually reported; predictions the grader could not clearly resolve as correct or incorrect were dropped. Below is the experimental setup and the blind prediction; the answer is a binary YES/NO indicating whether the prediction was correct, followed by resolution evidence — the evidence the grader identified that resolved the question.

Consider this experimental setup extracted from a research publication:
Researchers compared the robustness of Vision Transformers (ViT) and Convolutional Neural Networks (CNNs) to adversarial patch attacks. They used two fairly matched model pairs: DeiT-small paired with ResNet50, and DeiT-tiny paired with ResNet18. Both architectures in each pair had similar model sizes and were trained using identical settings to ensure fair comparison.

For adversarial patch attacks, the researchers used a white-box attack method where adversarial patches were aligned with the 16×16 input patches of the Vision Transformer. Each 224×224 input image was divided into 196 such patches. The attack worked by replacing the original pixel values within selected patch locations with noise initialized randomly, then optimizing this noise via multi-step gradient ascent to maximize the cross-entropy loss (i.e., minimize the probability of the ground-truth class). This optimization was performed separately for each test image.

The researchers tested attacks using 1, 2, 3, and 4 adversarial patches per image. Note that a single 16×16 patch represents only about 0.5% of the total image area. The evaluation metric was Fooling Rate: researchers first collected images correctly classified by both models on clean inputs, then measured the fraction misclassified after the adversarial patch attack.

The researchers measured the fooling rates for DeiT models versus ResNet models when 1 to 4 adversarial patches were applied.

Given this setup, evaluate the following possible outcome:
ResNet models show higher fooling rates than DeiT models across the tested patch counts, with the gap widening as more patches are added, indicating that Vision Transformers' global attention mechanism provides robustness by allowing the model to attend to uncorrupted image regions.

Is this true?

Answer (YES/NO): NO